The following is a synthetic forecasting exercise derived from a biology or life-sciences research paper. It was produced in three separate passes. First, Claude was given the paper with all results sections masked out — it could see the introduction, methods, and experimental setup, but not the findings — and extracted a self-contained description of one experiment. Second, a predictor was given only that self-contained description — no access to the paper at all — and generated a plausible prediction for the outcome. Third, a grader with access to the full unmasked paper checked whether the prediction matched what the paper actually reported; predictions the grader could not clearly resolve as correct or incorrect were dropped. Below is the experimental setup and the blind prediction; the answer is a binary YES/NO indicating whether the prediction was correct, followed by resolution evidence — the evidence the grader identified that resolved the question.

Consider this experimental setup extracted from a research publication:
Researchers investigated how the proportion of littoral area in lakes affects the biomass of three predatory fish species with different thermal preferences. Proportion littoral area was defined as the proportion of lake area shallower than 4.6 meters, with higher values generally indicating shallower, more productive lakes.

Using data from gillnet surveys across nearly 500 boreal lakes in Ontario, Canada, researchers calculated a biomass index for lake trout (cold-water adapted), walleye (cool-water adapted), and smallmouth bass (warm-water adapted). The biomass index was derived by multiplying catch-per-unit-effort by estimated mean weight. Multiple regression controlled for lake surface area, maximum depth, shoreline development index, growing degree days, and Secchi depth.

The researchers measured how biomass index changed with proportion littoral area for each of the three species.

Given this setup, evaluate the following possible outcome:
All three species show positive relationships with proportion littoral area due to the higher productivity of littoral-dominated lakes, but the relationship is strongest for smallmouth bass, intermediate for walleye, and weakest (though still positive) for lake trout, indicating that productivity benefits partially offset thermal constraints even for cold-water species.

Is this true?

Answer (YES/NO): NO